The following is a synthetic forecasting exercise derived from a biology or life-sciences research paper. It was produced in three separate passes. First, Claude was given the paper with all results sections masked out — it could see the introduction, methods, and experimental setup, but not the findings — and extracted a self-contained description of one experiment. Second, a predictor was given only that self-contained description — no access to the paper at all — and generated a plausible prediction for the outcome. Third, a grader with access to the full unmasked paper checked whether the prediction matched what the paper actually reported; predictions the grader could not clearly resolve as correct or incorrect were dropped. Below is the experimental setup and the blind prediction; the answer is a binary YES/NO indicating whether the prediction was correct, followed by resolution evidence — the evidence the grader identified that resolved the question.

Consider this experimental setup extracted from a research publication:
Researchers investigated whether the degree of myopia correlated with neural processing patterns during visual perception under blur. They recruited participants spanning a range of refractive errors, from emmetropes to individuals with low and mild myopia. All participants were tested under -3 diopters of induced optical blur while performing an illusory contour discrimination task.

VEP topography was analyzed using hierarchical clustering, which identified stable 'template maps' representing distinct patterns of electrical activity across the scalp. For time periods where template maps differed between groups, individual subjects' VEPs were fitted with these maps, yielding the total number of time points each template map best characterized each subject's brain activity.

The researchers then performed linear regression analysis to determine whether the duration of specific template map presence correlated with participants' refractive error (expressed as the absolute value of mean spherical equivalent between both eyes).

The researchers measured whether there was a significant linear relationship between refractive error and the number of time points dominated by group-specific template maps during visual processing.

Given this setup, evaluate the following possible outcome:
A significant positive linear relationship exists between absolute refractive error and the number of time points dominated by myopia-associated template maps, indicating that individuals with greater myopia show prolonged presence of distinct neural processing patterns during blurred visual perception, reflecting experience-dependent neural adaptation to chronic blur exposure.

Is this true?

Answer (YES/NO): NO